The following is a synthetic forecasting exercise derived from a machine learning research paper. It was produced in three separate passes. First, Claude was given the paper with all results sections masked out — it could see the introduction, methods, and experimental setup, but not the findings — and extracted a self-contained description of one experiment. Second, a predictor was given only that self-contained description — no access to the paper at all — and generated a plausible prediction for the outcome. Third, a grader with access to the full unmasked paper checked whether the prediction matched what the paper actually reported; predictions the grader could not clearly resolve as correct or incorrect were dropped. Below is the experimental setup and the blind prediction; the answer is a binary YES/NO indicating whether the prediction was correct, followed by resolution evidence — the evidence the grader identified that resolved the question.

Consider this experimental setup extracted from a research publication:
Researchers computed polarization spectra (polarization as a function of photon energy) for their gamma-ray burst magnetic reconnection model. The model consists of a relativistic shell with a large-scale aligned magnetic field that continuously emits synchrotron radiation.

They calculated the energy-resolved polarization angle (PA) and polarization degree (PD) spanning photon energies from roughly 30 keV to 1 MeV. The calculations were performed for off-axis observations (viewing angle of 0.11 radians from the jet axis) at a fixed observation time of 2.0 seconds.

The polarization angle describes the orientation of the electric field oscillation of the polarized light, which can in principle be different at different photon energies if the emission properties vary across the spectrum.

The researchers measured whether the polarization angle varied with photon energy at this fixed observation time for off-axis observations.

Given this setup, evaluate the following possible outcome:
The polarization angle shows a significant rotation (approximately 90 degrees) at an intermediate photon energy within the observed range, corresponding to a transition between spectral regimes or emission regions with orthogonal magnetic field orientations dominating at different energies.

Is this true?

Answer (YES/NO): NO